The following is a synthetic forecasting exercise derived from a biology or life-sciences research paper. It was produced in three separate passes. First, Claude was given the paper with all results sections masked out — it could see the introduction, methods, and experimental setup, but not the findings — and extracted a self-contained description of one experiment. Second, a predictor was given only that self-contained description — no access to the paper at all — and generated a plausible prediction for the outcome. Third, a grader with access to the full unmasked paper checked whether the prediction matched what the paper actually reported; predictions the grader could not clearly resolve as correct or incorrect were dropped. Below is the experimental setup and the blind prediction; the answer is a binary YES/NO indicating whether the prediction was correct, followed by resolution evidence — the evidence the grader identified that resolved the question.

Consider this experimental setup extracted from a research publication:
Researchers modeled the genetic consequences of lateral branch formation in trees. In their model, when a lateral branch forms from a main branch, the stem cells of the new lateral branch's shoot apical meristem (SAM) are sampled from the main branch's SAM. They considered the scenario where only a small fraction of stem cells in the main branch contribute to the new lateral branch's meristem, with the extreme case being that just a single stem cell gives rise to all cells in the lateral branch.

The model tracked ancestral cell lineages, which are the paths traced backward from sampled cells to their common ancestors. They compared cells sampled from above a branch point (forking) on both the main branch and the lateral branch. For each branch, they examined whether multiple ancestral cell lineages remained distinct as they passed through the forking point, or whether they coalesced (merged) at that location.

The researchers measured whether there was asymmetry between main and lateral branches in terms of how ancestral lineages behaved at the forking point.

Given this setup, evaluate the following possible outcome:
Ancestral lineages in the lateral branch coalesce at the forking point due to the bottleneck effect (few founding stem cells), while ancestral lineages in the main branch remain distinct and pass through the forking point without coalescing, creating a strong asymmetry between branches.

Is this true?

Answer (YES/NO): YES